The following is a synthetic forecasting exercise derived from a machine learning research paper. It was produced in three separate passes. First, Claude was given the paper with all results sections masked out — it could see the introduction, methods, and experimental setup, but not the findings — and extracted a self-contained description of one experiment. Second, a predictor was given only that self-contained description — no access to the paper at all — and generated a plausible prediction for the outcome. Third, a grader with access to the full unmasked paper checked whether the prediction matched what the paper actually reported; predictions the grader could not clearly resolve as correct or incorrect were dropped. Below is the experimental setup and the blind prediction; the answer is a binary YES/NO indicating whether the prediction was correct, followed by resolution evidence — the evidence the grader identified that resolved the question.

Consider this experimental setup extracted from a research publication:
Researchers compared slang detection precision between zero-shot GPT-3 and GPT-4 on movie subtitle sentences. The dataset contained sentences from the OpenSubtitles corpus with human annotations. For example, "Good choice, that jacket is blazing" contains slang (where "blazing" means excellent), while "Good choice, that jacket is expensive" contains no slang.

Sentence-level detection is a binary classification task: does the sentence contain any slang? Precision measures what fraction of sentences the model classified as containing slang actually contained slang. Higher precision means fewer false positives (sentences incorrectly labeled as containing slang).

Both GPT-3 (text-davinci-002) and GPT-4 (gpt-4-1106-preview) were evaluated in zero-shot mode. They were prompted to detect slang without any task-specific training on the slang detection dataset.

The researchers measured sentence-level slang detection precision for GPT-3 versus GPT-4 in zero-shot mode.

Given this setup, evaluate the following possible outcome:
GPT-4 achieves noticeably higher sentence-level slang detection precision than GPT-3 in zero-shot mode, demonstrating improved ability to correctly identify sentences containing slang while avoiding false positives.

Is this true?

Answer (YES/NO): NO